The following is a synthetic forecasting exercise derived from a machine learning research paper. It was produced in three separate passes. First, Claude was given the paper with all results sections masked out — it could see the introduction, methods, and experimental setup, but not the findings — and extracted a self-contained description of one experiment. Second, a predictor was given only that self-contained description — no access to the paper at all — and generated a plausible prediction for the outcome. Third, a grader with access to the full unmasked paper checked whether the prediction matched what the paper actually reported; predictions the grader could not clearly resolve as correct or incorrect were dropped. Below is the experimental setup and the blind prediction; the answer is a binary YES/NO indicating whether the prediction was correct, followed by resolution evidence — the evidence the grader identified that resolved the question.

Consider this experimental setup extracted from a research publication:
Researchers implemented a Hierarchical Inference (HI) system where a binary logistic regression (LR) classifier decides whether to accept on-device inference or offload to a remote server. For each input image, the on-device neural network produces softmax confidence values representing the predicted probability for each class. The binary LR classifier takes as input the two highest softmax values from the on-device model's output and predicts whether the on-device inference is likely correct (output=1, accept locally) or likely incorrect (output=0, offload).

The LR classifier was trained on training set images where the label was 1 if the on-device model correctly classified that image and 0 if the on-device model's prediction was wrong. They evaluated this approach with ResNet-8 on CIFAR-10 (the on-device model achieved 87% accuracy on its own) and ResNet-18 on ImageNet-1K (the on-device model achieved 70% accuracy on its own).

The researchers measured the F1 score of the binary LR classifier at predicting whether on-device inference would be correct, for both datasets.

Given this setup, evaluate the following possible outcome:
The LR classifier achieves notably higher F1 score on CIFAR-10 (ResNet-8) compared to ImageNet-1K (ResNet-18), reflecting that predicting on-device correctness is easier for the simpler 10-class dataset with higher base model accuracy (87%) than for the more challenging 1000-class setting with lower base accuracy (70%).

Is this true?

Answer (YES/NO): NO